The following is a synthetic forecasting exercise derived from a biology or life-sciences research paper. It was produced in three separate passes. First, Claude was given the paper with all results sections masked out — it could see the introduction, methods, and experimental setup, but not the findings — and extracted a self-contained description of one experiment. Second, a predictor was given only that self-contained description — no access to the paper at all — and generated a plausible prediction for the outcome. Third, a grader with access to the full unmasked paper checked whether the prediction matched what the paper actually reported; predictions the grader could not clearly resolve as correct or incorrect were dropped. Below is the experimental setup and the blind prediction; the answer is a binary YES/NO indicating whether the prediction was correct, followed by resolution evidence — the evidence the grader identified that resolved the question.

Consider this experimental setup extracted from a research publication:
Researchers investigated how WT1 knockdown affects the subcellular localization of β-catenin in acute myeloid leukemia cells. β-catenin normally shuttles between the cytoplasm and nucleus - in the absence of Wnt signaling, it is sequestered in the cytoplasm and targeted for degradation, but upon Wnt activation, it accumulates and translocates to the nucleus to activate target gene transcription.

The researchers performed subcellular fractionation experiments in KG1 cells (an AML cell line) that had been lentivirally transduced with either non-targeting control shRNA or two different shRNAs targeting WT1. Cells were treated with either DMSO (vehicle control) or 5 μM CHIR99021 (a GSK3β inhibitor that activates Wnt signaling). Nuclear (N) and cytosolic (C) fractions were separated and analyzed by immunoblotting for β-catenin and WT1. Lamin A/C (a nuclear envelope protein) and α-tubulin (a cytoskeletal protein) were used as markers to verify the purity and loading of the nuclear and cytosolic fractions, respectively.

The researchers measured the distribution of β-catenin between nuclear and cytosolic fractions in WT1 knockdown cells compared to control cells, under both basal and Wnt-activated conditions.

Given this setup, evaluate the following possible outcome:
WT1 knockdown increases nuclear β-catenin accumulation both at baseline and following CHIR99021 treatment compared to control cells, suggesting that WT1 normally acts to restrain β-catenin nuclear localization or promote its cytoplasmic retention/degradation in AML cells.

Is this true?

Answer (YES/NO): NO